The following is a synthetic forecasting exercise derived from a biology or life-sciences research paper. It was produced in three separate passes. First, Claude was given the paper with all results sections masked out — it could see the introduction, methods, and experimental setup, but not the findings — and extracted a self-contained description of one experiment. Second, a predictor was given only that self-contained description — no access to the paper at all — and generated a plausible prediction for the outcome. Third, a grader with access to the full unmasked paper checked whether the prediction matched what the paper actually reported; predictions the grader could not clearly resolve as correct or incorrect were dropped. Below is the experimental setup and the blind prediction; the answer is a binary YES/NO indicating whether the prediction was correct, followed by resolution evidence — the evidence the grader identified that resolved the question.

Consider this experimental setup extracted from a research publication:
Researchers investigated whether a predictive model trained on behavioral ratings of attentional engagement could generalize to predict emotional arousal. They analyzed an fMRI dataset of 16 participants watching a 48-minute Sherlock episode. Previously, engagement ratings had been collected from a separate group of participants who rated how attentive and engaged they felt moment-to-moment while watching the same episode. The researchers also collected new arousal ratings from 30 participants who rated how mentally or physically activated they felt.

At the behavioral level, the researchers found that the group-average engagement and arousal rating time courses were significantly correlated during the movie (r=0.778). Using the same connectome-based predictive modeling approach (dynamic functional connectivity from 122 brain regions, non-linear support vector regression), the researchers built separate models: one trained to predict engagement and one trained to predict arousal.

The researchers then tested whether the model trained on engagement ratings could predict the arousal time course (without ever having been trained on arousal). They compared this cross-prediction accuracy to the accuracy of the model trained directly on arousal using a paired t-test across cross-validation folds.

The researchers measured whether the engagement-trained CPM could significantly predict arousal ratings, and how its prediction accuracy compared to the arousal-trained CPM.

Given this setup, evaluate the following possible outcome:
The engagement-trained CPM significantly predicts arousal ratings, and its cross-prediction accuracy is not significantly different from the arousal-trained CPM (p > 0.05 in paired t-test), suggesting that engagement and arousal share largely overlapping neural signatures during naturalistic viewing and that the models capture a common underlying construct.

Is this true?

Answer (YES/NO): NO